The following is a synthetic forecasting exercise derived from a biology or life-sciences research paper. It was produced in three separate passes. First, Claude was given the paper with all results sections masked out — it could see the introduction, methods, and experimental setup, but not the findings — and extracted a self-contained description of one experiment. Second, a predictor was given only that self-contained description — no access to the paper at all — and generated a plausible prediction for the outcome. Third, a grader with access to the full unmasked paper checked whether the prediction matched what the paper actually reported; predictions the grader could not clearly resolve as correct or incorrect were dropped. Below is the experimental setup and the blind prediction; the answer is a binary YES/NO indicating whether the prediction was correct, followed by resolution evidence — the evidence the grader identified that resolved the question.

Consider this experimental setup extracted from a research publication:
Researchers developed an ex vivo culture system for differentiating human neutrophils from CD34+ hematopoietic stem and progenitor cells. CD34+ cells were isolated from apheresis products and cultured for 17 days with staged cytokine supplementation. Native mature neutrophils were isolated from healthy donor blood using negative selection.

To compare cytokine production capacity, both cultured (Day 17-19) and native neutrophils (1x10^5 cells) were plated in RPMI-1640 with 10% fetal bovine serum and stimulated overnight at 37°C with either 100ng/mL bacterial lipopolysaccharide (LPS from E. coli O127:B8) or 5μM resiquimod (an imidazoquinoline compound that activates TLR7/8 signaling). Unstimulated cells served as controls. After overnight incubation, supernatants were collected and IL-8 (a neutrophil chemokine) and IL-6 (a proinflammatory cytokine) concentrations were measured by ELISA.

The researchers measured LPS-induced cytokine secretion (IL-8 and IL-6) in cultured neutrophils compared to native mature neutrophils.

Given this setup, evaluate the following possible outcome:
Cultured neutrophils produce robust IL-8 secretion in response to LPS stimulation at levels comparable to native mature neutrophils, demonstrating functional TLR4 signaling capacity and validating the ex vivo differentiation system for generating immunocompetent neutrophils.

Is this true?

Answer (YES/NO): YES